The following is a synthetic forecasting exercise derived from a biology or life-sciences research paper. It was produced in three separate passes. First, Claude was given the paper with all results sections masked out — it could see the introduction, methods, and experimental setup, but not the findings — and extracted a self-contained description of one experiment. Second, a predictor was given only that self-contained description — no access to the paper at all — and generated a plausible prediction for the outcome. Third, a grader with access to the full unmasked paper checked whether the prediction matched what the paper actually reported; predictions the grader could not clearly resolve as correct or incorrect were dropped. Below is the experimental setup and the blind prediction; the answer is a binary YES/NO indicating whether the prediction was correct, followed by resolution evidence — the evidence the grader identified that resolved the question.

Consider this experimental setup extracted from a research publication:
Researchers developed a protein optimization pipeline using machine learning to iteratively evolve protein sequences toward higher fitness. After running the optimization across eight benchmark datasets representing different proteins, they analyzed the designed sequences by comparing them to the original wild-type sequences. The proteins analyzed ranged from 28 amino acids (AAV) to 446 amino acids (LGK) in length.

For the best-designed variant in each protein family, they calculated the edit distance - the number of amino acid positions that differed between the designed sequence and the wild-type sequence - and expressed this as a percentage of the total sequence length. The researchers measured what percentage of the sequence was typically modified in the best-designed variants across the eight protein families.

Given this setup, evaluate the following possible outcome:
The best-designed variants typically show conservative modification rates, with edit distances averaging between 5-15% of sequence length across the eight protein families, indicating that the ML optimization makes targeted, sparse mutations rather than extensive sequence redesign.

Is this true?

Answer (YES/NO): NO